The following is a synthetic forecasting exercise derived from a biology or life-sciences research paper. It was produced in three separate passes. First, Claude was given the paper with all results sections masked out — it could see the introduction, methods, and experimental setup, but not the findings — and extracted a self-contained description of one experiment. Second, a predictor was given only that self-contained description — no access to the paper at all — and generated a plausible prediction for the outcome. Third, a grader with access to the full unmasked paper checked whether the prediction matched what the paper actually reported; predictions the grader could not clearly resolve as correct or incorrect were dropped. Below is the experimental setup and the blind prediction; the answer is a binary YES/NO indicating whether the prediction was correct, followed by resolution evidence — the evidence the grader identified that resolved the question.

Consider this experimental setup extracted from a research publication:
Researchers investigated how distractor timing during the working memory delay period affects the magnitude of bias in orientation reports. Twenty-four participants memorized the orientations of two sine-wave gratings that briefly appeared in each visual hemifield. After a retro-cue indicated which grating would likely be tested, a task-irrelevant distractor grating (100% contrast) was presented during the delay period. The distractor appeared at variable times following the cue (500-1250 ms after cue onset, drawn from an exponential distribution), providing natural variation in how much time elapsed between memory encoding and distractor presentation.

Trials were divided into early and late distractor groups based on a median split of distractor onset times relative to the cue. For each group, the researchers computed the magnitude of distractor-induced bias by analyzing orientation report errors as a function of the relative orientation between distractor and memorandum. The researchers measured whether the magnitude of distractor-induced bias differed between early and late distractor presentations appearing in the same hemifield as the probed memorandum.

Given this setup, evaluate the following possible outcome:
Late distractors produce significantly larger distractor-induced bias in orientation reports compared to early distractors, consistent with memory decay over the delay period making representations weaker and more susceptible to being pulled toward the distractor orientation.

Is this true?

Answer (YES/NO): YES